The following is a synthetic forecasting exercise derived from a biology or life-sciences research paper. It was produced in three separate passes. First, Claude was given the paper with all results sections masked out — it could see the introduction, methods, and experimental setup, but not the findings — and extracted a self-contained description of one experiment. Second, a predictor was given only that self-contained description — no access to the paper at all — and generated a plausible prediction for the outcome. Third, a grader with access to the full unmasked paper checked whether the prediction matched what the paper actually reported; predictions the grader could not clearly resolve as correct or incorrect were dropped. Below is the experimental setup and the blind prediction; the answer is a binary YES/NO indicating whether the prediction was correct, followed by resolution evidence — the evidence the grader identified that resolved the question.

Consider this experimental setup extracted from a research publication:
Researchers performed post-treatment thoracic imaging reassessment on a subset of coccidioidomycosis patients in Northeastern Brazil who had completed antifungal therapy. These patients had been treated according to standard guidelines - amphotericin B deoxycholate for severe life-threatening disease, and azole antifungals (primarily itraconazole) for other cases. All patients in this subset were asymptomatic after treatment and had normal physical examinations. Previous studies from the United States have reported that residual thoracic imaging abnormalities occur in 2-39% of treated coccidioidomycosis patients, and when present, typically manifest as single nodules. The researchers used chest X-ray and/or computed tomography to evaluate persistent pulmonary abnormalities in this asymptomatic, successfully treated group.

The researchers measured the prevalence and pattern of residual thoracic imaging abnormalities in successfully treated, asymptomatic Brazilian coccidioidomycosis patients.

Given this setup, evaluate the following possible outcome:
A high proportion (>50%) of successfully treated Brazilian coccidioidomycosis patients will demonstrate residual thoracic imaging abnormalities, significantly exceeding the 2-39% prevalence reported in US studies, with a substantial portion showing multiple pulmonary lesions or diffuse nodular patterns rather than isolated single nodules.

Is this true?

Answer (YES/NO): YES